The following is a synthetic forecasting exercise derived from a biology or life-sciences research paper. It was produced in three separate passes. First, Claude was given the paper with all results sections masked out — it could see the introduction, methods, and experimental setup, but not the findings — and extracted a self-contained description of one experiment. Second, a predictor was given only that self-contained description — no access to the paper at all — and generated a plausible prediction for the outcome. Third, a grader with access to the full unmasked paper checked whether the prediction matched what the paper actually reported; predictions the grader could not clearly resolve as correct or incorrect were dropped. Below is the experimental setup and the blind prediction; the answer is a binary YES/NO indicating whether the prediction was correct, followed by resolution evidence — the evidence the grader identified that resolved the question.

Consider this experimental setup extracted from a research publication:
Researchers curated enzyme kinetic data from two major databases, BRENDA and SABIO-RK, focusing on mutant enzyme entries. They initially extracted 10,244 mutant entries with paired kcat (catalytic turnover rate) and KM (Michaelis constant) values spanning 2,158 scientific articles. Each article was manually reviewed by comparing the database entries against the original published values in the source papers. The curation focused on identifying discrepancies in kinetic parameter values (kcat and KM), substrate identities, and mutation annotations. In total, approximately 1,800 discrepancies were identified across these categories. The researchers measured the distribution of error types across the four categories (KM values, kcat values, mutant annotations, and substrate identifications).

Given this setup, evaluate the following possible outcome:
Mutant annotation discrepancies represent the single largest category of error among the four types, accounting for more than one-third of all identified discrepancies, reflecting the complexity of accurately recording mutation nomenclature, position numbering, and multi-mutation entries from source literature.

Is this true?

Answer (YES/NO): NO